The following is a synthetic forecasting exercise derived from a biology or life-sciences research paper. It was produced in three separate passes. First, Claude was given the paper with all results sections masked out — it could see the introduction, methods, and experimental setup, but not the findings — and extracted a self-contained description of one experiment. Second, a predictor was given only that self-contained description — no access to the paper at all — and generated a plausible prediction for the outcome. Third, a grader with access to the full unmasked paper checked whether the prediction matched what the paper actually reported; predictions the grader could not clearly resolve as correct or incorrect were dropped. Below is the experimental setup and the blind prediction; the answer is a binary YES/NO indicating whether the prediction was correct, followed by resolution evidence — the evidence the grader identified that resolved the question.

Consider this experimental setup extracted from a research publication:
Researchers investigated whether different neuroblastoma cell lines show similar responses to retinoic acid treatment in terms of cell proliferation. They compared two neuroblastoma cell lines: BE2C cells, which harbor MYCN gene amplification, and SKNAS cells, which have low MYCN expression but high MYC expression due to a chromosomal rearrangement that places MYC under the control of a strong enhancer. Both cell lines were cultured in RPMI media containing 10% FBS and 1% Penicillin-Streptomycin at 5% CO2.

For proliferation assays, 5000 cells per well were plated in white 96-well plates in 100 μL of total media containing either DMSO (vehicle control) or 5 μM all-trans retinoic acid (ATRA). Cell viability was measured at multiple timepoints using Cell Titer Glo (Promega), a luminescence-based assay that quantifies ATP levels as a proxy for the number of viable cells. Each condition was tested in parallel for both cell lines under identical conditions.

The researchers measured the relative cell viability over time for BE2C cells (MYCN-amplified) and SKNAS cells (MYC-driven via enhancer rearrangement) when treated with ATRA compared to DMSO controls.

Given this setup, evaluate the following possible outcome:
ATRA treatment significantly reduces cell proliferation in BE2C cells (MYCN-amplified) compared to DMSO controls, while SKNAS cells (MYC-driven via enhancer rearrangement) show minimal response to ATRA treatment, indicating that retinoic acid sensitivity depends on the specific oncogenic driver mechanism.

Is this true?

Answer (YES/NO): YES